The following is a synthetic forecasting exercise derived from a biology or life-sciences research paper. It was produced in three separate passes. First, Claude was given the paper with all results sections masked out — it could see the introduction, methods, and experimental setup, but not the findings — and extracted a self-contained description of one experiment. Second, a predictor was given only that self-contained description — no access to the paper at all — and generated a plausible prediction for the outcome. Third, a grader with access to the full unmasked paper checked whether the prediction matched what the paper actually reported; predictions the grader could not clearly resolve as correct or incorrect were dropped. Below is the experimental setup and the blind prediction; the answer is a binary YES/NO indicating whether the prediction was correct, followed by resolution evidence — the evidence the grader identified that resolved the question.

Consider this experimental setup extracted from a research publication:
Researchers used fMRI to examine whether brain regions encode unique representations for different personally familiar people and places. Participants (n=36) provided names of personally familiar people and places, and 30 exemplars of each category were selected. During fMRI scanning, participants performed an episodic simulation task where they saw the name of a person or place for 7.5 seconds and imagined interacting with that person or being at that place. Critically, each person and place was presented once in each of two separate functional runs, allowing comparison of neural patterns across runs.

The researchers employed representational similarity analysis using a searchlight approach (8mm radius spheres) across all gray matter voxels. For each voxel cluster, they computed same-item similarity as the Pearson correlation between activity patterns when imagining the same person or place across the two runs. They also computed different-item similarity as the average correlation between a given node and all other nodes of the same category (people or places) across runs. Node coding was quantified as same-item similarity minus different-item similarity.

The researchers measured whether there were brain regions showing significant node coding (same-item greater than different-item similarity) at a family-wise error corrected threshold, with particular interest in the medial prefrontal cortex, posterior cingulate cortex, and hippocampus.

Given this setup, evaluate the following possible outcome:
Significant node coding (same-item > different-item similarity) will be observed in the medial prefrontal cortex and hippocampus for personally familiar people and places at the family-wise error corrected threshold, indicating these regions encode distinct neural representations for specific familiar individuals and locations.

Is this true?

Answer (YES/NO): NO